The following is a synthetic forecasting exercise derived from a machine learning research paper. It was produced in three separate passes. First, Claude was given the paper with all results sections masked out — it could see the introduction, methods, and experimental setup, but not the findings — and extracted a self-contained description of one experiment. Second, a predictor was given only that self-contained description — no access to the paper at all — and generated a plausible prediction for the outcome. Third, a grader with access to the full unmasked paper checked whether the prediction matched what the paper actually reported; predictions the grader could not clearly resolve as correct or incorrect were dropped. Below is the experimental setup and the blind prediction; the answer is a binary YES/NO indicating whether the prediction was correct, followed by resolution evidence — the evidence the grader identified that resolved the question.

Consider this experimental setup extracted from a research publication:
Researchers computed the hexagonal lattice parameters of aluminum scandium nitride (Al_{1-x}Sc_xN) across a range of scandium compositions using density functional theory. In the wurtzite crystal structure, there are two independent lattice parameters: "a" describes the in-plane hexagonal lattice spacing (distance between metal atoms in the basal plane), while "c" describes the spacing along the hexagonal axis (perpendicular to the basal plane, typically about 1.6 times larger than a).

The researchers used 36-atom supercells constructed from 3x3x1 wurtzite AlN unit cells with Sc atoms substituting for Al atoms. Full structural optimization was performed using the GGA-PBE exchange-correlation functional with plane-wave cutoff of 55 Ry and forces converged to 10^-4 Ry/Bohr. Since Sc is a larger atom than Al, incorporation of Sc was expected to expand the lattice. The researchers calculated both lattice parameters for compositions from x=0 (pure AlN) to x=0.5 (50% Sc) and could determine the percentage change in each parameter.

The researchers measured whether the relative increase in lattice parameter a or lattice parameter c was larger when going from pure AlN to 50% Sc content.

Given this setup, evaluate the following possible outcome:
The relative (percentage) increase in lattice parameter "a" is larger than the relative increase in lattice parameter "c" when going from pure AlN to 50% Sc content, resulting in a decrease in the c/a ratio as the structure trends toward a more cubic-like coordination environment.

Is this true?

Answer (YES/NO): YES